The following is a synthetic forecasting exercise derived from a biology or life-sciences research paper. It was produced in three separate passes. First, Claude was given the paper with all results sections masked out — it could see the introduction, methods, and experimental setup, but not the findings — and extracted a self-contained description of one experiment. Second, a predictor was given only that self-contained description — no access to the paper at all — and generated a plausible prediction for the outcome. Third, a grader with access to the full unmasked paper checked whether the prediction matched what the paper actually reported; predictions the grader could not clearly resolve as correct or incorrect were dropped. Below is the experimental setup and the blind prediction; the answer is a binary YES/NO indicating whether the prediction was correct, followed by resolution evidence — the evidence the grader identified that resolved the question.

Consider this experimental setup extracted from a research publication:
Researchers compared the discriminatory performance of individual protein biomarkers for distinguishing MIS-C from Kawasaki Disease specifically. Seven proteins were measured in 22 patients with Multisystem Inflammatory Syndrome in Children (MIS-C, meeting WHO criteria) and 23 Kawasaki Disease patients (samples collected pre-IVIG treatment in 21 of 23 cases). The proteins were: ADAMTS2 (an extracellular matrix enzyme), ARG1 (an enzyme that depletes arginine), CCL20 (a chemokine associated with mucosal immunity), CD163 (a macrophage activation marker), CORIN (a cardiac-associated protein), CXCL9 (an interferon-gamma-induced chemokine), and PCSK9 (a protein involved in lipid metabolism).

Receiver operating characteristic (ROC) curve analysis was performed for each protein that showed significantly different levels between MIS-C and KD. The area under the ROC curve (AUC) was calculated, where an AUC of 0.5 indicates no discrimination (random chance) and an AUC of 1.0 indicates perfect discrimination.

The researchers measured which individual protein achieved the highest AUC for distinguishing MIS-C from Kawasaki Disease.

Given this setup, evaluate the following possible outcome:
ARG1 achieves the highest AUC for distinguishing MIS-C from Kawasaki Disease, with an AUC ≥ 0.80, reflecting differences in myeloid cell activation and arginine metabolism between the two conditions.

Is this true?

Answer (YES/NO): NO